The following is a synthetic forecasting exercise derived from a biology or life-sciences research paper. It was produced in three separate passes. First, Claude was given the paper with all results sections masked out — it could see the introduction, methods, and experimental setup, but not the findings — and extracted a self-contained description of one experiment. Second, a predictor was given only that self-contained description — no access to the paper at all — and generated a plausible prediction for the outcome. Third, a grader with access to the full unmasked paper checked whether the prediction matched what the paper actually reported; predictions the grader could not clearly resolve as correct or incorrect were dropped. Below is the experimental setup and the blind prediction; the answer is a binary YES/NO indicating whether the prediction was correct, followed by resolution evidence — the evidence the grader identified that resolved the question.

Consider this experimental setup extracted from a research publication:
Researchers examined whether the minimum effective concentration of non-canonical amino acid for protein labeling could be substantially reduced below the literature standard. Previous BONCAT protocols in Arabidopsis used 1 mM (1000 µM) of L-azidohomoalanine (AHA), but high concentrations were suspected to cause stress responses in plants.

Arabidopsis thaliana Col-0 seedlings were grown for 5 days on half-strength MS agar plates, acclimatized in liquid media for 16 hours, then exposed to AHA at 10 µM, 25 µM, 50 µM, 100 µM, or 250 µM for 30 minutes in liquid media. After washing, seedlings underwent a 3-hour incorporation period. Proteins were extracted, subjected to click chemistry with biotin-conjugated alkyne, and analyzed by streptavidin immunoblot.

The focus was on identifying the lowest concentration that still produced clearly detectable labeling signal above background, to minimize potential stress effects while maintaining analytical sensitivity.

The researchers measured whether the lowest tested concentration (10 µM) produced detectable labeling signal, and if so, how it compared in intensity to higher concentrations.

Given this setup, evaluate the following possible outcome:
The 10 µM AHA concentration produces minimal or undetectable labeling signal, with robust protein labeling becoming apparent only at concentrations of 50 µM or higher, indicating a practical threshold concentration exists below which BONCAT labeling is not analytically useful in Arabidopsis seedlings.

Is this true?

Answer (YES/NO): NO